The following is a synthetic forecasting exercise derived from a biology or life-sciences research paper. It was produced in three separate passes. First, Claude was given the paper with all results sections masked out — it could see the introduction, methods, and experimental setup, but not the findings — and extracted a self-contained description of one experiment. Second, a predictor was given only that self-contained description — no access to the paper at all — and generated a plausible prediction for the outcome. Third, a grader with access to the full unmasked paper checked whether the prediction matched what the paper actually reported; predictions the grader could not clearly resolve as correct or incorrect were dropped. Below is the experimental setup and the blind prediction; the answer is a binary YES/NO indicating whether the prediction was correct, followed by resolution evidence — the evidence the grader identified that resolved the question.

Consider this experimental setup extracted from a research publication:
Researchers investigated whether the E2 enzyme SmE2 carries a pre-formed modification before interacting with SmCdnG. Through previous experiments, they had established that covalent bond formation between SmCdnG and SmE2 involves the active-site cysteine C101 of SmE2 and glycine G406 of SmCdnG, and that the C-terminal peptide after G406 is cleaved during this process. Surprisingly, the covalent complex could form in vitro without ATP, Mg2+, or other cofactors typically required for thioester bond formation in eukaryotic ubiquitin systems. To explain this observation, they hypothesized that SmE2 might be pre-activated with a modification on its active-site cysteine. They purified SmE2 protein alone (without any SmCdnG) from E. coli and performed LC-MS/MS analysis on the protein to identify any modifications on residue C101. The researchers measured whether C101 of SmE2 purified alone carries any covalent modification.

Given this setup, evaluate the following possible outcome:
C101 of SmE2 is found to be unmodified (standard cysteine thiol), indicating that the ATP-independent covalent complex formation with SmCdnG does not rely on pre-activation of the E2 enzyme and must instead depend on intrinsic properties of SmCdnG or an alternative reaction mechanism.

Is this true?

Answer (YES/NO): NO